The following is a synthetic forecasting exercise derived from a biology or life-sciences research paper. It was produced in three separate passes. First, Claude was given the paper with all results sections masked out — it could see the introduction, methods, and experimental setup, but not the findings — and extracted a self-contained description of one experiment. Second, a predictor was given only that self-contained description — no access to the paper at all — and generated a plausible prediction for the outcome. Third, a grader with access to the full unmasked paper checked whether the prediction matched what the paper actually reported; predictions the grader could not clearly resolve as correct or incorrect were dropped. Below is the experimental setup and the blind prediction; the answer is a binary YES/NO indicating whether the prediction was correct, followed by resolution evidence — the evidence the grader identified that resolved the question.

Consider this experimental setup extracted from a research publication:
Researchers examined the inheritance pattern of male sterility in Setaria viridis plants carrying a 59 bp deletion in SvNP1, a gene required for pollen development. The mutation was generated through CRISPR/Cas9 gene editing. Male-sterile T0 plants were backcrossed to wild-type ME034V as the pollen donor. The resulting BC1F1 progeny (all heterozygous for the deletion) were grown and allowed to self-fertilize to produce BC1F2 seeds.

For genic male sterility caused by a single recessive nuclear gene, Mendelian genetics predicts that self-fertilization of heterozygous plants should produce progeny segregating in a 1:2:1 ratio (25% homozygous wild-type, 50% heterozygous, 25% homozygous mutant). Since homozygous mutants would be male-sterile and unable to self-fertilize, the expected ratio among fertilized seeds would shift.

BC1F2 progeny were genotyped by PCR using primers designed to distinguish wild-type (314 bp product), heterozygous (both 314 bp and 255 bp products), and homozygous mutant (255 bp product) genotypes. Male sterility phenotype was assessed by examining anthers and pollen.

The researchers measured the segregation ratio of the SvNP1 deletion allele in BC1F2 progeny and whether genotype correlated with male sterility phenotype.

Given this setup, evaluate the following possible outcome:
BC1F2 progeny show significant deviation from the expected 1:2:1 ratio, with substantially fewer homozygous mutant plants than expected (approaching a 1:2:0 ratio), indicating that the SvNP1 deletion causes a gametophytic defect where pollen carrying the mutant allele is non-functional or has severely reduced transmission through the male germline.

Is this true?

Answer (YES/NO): NO